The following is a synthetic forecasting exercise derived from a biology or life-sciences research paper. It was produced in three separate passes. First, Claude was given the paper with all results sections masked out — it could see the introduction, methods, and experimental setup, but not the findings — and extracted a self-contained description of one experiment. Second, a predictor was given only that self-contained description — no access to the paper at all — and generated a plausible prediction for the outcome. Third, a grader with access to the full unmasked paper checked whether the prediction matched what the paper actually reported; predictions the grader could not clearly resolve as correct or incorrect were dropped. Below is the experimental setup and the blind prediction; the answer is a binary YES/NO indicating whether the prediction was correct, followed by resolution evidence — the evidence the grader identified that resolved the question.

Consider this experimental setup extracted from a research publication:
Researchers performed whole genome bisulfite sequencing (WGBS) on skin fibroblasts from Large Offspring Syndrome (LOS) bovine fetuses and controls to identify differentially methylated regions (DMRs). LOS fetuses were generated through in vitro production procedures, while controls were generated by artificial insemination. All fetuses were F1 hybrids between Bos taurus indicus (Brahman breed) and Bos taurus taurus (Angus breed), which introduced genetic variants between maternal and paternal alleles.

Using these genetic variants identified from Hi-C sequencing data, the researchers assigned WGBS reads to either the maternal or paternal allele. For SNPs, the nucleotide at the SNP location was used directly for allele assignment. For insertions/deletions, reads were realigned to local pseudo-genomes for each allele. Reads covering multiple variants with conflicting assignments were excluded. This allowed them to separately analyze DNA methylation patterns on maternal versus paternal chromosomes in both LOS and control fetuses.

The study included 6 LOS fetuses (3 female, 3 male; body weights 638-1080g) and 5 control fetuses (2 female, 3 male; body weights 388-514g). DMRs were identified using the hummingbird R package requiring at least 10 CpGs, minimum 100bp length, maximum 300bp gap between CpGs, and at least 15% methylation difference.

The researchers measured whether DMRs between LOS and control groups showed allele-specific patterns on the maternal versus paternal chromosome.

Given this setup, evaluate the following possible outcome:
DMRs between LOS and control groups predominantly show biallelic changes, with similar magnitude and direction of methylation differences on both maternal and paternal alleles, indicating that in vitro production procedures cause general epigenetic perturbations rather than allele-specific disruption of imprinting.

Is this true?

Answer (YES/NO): NO